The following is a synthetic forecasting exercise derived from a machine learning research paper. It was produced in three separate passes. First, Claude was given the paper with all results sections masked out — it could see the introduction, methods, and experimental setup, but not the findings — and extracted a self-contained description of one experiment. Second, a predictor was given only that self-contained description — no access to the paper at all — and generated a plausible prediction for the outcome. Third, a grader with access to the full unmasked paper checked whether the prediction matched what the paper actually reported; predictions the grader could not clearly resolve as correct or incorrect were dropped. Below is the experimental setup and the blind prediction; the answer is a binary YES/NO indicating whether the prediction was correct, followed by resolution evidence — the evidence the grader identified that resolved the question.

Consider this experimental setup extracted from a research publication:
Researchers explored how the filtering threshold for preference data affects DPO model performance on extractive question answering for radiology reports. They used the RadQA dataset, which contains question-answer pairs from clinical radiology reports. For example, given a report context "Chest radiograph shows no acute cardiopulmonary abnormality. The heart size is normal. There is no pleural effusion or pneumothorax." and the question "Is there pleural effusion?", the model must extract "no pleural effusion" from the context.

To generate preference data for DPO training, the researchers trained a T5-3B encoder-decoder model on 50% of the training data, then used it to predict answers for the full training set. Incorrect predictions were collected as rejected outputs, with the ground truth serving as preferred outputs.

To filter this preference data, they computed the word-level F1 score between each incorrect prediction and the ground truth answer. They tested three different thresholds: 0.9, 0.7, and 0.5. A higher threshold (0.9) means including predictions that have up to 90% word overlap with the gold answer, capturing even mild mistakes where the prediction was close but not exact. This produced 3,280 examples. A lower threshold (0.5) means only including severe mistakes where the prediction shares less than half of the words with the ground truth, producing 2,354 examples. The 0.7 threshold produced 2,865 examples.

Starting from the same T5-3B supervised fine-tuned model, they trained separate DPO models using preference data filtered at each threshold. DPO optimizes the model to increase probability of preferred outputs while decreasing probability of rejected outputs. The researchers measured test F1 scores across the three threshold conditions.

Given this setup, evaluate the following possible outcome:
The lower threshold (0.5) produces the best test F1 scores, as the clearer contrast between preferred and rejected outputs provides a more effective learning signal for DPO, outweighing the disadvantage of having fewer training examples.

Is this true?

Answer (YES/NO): NO